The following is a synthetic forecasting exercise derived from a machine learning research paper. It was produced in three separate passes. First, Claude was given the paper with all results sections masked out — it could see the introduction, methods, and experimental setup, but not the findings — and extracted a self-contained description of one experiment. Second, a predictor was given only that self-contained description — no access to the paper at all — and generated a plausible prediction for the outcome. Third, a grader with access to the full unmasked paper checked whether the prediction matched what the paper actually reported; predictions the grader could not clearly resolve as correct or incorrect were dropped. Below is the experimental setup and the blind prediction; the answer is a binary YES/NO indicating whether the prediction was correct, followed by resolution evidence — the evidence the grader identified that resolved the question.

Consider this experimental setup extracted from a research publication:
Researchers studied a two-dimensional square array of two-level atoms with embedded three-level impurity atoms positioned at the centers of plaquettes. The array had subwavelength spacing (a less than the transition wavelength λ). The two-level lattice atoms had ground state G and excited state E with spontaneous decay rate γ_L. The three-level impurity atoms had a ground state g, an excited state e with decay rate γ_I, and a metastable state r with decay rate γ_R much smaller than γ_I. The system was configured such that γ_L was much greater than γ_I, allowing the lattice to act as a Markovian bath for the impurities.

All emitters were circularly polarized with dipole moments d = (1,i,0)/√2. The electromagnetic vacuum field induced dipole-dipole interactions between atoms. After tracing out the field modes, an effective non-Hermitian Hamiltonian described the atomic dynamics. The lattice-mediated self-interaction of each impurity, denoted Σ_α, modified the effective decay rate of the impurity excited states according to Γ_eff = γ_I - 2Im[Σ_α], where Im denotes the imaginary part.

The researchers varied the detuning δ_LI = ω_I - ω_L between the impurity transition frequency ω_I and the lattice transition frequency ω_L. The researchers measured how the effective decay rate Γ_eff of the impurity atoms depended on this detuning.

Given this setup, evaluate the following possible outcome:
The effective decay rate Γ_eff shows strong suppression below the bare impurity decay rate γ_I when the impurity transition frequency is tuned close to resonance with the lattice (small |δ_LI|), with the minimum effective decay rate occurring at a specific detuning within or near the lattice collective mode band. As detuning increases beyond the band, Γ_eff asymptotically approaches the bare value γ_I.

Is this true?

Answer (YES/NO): NO